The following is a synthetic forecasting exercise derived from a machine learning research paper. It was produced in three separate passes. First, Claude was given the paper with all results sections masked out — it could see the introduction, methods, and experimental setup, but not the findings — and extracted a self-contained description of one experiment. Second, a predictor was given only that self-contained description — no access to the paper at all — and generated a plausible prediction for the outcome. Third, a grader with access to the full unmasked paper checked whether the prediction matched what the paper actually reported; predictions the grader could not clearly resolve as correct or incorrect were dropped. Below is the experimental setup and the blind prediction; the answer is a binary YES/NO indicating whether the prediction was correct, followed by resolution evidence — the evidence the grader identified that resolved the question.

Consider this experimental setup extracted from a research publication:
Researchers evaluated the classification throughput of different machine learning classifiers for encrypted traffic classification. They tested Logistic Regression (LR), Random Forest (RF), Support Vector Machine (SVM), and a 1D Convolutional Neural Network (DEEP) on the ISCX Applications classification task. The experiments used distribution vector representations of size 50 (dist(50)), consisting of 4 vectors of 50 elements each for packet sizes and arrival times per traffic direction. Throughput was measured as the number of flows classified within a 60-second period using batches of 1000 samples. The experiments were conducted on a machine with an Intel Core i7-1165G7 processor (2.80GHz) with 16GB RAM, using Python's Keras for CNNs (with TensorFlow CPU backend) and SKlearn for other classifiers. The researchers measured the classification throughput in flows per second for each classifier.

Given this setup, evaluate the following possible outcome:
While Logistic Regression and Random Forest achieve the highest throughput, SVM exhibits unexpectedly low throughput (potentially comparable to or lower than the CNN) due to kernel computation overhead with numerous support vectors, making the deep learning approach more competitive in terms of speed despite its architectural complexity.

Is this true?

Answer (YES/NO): NO